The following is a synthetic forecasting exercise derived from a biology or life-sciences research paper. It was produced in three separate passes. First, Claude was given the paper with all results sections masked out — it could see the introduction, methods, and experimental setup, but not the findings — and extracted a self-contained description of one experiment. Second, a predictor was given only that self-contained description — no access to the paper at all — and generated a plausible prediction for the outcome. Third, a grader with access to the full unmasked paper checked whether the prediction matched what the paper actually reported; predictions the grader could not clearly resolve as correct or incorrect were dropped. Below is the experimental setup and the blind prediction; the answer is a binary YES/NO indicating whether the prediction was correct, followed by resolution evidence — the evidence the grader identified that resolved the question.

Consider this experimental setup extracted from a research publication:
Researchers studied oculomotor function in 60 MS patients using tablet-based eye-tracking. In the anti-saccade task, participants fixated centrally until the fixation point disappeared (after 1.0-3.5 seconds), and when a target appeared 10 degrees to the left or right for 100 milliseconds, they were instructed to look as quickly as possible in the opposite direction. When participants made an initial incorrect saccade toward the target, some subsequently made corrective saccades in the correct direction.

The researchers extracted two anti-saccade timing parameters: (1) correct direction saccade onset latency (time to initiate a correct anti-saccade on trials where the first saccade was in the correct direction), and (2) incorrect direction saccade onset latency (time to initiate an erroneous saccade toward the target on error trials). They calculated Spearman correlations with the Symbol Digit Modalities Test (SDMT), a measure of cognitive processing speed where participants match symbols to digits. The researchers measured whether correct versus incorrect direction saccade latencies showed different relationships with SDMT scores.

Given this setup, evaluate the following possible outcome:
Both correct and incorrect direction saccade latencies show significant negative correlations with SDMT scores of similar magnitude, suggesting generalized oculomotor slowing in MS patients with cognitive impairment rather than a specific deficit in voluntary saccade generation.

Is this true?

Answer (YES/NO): NO